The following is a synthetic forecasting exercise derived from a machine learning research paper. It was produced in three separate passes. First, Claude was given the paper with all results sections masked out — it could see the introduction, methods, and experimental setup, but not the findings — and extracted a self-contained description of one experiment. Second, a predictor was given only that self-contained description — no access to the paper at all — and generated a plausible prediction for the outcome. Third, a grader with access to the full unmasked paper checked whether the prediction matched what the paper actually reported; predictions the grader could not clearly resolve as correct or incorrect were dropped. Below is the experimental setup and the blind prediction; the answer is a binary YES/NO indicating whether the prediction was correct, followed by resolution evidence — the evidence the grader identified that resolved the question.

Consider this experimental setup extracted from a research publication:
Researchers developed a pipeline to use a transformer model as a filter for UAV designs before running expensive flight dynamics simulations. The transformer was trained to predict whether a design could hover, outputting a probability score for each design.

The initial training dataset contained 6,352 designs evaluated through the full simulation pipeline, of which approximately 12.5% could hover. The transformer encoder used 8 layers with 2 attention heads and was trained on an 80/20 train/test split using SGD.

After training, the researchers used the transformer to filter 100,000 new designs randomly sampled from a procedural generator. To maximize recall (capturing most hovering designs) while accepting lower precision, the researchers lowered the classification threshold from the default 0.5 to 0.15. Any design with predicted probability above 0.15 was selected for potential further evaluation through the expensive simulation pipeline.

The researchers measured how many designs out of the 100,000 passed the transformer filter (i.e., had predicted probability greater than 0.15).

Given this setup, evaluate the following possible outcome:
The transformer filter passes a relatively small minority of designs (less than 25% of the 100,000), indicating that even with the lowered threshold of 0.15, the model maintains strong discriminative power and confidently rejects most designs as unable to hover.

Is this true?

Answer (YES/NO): YES